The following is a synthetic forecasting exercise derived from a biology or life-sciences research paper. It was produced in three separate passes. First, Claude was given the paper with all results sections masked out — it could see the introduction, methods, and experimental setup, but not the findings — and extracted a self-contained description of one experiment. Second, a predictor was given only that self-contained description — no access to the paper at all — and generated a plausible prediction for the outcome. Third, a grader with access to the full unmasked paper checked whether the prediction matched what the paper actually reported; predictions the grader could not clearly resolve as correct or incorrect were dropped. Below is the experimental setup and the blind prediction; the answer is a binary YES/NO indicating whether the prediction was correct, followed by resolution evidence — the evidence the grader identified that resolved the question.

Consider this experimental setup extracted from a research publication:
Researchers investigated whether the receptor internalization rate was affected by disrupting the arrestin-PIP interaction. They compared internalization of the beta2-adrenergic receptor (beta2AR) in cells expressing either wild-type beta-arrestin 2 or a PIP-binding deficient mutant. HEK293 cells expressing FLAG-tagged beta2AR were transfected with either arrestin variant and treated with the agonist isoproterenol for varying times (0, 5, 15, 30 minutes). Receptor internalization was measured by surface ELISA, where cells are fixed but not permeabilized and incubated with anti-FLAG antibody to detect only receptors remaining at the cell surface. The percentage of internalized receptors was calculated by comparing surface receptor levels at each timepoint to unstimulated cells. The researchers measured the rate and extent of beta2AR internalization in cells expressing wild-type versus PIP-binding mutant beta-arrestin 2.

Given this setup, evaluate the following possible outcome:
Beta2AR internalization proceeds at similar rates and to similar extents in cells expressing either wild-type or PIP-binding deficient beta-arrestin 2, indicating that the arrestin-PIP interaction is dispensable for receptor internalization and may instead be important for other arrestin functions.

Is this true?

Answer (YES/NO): NO